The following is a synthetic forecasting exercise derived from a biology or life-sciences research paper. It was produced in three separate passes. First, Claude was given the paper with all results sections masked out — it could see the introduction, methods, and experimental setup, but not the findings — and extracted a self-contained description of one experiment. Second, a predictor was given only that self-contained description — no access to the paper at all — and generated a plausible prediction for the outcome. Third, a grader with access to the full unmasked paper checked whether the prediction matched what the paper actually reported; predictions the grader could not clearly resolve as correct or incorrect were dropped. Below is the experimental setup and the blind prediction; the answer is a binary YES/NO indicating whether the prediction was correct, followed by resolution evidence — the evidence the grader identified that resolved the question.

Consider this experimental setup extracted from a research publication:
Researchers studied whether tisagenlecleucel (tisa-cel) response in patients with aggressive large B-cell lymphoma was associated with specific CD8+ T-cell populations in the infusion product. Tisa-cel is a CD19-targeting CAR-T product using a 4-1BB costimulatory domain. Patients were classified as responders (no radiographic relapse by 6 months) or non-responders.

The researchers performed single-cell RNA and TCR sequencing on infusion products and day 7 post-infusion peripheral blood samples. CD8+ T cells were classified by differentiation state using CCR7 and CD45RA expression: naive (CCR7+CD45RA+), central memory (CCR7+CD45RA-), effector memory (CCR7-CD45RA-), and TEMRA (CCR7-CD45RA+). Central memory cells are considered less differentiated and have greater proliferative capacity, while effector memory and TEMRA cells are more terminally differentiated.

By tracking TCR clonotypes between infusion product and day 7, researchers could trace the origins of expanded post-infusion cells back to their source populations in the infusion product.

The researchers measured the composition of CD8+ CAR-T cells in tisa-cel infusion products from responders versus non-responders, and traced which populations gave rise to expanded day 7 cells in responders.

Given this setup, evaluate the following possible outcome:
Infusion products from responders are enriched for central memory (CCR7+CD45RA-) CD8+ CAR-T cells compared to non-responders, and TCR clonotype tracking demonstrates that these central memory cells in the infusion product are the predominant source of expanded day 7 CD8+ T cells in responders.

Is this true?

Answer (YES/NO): YES